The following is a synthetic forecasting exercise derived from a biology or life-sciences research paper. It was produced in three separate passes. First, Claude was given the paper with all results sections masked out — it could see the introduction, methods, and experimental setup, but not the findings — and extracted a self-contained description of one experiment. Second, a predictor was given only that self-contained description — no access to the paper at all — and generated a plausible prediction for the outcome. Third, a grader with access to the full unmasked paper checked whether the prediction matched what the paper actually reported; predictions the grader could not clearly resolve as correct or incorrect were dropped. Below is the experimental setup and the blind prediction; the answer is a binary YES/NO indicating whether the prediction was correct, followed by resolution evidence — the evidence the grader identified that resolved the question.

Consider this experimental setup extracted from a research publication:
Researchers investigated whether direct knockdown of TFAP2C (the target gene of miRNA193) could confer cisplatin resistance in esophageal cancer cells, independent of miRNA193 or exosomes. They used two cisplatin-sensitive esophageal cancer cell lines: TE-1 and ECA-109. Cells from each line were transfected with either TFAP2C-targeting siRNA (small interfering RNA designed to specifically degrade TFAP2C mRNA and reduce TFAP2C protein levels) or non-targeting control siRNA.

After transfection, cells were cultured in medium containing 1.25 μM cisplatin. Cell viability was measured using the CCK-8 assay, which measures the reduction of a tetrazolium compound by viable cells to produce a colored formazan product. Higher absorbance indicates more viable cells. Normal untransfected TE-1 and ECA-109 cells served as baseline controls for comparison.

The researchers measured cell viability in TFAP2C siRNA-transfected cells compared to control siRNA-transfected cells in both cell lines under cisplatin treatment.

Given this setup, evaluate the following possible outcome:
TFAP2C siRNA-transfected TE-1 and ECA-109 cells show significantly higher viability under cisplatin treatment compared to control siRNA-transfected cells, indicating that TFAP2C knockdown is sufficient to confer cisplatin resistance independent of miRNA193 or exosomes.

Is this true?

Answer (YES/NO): YES